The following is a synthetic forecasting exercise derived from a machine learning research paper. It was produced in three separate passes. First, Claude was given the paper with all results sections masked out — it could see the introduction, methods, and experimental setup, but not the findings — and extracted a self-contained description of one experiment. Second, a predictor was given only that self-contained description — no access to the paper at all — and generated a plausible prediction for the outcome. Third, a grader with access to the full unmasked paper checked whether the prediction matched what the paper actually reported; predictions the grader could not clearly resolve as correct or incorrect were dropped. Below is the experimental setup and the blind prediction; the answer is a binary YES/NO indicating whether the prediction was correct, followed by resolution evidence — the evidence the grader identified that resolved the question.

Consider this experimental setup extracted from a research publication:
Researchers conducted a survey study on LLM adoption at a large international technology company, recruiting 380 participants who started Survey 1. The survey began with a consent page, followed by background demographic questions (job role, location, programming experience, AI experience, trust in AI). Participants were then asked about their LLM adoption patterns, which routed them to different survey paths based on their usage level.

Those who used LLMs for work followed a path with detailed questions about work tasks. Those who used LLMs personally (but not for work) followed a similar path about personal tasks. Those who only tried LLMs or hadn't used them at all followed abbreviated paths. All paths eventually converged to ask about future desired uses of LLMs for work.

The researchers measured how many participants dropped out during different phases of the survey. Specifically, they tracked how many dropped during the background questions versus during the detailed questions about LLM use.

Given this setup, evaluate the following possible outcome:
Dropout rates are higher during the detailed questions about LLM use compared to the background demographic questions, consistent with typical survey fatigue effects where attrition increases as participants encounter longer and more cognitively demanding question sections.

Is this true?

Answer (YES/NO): YES